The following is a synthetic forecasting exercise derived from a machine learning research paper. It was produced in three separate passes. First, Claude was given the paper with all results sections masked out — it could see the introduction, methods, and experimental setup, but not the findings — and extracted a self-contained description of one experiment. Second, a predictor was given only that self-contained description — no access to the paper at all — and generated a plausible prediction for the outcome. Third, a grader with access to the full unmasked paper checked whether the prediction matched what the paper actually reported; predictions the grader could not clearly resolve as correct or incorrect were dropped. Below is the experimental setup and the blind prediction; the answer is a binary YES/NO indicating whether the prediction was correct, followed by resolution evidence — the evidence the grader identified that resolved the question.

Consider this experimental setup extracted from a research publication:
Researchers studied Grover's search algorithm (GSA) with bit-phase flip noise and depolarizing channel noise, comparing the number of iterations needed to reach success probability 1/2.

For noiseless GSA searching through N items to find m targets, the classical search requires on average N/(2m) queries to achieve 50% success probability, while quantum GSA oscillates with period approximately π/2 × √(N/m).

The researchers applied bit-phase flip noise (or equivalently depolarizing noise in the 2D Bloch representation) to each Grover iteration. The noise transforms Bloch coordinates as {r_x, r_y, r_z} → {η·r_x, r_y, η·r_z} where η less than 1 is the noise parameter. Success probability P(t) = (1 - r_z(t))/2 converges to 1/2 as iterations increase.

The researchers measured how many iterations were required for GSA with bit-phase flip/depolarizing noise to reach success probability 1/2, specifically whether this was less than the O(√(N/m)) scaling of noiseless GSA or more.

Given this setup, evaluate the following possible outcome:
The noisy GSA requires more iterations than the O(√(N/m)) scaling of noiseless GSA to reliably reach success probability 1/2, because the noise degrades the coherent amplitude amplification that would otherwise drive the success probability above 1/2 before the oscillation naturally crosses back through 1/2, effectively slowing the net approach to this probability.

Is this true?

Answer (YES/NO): NO